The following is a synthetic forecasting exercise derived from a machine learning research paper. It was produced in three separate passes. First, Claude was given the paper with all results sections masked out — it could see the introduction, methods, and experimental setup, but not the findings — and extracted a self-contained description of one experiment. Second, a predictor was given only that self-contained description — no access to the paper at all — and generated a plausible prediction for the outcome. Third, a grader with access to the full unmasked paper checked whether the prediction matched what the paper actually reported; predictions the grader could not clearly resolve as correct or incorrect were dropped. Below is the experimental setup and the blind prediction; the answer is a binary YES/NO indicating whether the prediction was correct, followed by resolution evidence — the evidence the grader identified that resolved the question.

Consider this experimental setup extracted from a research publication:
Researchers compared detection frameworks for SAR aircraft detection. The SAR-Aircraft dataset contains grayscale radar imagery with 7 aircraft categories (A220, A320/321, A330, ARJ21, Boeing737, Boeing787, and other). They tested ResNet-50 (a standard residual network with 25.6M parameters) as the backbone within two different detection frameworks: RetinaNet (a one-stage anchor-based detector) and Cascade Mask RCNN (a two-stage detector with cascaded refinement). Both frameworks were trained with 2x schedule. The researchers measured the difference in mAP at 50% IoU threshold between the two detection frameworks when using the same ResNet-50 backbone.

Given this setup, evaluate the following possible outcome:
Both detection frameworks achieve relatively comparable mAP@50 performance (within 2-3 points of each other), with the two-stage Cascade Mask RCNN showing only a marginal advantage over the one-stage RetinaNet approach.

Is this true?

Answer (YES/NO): YES